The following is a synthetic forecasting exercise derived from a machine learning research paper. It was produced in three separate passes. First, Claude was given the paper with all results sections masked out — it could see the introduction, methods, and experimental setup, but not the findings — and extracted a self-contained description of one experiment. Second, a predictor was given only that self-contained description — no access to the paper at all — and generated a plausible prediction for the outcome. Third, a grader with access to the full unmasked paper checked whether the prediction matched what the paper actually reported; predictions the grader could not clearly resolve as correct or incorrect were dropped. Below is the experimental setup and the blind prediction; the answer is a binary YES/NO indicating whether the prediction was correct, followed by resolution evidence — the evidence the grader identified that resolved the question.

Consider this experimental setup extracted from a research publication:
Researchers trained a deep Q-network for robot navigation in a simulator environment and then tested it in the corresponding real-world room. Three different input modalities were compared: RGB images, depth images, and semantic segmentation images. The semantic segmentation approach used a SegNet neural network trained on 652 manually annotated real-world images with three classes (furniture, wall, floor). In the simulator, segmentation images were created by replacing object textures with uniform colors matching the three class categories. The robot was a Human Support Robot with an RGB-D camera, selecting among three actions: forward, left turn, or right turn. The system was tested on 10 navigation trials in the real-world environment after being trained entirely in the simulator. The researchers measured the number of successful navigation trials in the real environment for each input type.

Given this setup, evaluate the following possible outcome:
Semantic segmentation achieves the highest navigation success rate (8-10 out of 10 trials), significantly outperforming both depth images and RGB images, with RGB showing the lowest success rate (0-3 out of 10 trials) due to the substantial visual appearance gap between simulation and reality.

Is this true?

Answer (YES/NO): YES